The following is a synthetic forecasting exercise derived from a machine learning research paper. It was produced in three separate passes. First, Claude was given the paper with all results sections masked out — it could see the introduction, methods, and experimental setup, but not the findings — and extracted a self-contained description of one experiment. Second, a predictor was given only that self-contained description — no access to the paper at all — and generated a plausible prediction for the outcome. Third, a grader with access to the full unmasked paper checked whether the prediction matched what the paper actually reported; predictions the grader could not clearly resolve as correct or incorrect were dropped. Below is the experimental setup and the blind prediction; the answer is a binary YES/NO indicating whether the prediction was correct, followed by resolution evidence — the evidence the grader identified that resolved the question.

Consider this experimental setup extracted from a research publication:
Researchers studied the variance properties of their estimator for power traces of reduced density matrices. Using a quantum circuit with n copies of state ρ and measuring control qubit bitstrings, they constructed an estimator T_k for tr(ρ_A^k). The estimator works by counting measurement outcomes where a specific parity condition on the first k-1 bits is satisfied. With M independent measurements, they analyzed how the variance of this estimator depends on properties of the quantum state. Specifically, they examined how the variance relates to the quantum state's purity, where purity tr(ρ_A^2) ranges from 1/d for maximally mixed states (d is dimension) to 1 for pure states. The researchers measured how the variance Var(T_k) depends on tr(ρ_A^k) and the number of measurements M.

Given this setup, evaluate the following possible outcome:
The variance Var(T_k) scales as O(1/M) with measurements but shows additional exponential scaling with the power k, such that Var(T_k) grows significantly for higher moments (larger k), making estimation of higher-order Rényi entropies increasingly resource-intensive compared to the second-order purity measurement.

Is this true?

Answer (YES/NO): NO